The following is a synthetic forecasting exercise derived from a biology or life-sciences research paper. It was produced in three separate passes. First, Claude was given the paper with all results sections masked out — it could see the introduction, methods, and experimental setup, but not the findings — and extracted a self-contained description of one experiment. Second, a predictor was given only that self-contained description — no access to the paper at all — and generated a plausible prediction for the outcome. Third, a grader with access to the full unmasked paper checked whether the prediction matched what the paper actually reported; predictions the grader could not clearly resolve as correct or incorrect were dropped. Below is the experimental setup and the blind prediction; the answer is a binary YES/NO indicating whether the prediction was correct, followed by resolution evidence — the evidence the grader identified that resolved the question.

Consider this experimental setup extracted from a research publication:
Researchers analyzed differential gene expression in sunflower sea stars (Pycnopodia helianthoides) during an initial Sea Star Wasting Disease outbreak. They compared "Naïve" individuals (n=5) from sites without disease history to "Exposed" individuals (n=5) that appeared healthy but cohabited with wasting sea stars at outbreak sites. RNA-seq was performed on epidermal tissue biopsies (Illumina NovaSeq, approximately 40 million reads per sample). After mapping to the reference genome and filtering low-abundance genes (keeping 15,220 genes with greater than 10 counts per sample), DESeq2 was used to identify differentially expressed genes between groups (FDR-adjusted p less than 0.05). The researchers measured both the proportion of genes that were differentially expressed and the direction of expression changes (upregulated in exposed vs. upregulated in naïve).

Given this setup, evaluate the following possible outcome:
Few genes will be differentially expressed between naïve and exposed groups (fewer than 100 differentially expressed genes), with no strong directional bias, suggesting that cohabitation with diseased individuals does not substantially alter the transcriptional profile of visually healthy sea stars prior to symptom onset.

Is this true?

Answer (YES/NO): NO